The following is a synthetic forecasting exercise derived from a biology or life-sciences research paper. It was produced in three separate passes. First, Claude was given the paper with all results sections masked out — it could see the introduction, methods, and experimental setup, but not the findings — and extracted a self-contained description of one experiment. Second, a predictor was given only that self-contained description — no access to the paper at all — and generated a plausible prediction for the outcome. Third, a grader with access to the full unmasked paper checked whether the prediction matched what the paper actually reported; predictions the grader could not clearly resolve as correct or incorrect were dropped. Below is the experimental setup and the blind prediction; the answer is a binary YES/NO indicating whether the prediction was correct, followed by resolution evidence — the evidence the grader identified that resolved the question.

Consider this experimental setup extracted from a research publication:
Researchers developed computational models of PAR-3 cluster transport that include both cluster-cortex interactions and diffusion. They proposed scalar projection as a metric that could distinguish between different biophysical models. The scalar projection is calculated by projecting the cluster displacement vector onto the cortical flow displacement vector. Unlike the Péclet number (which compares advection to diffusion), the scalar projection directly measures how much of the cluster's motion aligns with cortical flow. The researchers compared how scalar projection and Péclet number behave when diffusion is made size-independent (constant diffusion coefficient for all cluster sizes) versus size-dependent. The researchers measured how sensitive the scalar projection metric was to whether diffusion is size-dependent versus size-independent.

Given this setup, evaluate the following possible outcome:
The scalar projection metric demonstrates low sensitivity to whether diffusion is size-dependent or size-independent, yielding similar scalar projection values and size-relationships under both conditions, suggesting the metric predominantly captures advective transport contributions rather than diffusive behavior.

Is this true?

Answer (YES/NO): YES